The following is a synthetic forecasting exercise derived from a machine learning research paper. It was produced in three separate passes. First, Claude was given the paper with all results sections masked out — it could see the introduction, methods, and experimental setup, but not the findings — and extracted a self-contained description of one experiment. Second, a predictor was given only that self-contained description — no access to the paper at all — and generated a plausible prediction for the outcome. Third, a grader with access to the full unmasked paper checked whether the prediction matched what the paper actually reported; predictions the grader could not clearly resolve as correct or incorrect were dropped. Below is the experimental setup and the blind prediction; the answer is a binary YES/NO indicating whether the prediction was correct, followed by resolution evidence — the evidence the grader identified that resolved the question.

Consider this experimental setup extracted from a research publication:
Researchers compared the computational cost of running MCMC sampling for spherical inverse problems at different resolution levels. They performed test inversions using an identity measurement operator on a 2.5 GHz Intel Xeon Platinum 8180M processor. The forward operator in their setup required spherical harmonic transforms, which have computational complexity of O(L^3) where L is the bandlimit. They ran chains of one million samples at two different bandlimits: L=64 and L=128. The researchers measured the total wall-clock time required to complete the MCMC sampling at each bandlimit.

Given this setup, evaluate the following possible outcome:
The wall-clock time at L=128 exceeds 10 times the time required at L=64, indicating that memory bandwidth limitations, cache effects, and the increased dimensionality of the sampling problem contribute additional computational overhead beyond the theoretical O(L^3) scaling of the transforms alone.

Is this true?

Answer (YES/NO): NO